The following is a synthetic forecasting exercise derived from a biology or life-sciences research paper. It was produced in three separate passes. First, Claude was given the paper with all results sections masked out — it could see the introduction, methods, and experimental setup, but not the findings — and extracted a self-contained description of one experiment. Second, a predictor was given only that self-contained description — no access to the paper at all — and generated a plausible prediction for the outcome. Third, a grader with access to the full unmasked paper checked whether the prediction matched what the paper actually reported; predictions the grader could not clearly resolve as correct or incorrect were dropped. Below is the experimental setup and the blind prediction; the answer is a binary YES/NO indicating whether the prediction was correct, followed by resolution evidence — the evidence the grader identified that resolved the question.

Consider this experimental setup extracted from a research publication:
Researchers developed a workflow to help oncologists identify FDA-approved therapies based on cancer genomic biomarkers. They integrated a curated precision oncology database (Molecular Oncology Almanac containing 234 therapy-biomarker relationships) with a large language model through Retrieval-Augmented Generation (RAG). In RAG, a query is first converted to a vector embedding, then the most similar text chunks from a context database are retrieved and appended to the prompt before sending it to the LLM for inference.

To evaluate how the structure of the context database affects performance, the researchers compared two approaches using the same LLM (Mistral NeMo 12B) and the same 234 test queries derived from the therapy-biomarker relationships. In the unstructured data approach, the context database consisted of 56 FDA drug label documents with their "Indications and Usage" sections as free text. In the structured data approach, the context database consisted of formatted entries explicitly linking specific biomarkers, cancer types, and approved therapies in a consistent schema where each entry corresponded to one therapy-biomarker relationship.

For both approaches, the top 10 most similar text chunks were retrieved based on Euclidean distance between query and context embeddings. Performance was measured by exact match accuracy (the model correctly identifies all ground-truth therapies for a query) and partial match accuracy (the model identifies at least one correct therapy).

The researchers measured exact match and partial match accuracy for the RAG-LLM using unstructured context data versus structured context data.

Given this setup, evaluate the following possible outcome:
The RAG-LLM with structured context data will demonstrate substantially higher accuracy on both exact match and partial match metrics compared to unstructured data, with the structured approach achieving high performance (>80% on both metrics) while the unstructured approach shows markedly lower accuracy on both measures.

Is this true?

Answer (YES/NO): YES